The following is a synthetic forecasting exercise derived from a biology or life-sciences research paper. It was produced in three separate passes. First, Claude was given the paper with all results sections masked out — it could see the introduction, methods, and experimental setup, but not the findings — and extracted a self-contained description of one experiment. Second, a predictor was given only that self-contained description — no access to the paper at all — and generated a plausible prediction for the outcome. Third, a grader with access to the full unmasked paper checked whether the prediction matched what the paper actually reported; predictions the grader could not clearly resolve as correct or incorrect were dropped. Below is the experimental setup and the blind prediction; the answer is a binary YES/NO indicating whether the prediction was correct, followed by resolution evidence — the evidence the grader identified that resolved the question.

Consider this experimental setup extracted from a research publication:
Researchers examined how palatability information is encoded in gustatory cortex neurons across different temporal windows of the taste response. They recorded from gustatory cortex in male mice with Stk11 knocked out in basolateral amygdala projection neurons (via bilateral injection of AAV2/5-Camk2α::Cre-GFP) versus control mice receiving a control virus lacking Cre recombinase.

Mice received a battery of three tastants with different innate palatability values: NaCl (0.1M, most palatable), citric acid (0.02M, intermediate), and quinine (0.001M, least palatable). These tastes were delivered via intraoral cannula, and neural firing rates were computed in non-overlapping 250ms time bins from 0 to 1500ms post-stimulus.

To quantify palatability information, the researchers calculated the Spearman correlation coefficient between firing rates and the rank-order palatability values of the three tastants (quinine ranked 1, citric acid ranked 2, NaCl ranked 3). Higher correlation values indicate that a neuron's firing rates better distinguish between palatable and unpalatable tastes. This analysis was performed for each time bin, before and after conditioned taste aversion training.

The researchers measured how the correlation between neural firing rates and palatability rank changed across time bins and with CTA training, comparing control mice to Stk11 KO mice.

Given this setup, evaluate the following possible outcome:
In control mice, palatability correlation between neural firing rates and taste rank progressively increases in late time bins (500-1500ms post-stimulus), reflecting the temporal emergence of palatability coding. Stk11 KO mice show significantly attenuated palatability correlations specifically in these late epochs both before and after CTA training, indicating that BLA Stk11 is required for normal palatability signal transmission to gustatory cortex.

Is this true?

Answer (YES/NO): NO